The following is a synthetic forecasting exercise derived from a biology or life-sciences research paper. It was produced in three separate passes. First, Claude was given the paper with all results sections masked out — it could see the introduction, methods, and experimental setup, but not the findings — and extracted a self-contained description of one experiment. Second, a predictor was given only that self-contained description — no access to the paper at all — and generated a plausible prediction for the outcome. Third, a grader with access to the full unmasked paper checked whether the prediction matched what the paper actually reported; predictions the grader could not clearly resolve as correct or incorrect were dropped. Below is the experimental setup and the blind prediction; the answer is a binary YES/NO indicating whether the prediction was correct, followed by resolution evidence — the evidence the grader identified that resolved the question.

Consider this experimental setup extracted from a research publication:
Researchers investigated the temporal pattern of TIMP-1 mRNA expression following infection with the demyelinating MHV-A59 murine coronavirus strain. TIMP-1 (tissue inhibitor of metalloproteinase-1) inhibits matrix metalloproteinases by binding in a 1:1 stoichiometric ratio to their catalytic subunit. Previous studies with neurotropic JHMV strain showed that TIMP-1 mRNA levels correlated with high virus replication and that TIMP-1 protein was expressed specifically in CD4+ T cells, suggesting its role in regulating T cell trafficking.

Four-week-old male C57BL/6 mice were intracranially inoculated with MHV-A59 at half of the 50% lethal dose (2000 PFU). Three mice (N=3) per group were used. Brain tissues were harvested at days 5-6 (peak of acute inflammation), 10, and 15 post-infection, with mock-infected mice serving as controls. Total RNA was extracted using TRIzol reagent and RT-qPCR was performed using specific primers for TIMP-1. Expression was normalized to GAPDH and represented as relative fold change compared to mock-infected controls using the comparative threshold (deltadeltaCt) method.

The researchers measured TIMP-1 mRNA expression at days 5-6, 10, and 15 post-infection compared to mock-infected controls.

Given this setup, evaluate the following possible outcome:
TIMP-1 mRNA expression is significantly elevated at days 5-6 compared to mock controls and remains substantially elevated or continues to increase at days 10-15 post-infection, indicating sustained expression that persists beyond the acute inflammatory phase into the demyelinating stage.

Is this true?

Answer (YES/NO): NO